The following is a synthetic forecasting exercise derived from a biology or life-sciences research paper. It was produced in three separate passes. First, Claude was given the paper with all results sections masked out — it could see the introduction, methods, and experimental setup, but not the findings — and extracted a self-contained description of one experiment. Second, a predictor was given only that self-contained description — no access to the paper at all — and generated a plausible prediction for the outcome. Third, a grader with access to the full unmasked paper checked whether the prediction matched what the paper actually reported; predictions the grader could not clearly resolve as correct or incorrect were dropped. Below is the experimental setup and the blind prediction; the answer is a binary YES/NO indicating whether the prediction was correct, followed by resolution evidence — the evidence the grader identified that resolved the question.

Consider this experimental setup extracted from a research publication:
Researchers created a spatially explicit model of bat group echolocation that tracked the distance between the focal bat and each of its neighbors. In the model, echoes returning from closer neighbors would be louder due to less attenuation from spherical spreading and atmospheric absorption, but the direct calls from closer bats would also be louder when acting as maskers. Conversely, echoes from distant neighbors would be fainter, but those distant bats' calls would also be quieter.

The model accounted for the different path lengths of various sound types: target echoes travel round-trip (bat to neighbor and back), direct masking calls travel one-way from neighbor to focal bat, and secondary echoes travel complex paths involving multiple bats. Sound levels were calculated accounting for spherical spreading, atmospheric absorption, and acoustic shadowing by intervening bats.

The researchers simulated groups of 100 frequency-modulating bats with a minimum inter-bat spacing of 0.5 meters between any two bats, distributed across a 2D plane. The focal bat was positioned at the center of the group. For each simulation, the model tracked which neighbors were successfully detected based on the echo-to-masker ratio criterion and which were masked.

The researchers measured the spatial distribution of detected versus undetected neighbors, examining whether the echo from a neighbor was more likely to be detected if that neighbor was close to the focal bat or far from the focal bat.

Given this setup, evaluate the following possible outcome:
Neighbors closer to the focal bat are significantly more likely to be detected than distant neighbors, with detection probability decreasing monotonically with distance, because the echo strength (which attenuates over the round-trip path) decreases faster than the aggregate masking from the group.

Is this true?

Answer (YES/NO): YES